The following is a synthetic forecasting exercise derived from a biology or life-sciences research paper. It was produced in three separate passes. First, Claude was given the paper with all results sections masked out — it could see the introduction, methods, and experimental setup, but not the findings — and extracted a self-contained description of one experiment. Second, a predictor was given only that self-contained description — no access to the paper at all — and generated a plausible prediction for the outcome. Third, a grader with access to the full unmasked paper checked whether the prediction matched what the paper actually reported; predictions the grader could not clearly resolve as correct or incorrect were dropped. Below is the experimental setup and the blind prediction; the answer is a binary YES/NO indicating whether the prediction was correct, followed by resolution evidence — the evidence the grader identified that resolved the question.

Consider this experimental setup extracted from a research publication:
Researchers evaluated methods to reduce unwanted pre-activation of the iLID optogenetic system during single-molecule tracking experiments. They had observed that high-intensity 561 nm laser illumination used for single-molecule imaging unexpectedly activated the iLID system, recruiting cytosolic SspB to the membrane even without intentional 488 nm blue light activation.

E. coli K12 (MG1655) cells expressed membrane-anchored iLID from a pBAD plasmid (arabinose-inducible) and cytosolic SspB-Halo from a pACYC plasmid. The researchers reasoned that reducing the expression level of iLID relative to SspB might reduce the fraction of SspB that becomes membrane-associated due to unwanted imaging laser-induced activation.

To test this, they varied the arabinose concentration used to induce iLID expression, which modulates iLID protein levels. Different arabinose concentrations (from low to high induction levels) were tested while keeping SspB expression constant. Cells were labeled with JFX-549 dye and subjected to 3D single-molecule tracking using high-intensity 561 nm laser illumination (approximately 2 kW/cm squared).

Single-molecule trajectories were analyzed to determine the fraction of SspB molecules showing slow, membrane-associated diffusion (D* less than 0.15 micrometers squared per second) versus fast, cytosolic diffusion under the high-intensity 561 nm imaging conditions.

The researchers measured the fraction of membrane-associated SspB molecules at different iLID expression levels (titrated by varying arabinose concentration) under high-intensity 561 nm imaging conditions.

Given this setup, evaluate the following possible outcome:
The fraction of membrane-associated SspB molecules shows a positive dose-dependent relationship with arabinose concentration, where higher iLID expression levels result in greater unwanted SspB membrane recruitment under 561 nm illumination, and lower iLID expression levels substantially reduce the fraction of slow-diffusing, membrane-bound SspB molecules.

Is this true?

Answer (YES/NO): YES